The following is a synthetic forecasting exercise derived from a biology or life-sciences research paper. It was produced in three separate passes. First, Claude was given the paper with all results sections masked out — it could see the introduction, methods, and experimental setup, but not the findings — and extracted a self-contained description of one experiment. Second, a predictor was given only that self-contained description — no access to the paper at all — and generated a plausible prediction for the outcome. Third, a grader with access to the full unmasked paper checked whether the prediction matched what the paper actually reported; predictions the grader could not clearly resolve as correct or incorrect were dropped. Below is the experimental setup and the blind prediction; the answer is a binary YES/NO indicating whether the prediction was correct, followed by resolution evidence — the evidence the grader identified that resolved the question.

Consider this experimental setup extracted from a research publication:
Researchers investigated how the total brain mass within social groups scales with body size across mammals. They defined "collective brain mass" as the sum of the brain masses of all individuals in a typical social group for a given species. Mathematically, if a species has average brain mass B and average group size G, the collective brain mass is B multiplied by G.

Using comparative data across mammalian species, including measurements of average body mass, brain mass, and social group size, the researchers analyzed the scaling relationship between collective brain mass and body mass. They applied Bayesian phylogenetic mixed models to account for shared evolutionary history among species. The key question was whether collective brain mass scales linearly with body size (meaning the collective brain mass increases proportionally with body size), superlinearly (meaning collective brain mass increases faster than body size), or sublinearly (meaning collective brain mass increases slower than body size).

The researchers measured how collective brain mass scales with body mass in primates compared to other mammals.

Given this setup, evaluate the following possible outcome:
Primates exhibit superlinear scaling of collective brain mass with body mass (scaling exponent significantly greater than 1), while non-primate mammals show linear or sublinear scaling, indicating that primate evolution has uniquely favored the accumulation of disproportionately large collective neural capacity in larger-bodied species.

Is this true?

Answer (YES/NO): YES